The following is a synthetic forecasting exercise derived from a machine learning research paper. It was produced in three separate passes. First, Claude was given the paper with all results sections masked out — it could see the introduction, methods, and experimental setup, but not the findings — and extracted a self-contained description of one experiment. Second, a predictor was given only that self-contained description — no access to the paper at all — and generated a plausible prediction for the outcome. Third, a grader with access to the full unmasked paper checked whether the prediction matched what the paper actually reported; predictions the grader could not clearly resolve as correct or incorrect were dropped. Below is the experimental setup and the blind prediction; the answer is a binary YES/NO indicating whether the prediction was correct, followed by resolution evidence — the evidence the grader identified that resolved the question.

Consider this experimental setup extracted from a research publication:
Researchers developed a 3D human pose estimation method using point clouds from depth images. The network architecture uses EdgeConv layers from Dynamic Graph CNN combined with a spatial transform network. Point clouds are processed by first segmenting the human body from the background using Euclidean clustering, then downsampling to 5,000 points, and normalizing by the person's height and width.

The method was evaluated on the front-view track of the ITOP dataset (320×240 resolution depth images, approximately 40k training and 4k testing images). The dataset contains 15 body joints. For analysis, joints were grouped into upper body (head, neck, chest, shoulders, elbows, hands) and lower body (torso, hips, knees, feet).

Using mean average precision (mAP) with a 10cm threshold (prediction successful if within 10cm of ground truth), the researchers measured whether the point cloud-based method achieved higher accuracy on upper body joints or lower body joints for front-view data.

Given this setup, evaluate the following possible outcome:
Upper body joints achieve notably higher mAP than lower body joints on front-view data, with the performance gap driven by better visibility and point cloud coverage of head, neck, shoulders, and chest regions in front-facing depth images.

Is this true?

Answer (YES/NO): NO